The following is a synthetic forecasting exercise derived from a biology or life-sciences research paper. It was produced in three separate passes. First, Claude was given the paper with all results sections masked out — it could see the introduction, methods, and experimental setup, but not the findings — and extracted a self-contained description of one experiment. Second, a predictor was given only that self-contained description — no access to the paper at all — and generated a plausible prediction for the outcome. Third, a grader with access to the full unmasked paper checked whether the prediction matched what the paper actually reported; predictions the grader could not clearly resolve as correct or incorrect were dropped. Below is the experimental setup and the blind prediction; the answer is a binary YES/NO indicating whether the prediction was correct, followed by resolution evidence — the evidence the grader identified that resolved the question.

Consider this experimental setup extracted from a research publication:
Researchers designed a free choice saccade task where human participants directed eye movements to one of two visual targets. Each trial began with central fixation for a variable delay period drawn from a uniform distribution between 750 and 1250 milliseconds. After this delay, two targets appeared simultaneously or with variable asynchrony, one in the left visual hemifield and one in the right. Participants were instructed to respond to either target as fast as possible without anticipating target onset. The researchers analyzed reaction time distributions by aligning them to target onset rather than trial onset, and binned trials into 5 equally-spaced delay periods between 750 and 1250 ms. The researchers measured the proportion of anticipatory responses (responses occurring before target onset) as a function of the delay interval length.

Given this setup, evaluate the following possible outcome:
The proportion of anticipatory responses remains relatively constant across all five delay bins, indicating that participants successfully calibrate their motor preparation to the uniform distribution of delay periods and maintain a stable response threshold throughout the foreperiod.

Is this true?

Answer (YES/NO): NO